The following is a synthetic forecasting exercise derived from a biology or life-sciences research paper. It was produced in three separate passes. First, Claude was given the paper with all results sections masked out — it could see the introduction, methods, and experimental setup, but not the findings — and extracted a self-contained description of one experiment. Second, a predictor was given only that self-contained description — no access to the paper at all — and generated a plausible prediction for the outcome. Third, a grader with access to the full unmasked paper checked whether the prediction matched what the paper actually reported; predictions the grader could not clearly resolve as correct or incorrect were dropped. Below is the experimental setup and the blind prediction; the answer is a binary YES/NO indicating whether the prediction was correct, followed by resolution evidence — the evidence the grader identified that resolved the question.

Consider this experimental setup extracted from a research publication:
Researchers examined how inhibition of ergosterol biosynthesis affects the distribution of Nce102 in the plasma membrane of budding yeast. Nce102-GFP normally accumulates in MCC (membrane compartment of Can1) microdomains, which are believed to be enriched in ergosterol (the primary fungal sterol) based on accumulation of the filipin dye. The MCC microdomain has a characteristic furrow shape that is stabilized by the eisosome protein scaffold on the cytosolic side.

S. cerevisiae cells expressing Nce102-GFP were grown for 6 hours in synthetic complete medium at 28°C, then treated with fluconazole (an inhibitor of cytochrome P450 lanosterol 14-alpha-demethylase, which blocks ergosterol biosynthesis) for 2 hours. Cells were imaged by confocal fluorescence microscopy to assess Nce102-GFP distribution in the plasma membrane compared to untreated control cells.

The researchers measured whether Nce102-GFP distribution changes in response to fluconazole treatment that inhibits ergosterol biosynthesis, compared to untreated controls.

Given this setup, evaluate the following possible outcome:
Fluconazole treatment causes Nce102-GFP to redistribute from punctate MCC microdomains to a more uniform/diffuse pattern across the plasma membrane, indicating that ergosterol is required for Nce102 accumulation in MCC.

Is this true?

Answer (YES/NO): NO